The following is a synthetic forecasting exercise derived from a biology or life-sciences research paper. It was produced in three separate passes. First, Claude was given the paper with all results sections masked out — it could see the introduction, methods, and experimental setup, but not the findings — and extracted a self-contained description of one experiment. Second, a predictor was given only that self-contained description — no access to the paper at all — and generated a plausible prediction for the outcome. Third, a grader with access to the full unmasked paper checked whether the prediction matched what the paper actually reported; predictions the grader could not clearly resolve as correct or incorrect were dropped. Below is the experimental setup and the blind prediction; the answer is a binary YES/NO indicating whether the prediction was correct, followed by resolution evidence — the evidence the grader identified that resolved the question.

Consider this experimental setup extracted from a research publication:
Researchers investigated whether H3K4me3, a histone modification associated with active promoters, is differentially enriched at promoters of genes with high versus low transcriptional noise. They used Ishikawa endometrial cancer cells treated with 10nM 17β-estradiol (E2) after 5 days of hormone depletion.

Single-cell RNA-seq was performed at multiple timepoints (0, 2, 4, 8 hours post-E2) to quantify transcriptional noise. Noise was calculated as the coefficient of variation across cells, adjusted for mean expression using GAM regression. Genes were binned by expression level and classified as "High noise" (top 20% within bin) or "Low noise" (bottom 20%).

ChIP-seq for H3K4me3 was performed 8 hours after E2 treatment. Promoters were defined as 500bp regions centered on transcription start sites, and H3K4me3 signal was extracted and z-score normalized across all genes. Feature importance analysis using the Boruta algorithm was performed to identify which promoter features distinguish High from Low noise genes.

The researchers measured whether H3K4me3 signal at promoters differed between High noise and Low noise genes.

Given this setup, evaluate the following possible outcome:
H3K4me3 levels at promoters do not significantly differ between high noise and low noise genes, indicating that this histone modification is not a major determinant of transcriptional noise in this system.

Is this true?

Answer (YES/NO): NO